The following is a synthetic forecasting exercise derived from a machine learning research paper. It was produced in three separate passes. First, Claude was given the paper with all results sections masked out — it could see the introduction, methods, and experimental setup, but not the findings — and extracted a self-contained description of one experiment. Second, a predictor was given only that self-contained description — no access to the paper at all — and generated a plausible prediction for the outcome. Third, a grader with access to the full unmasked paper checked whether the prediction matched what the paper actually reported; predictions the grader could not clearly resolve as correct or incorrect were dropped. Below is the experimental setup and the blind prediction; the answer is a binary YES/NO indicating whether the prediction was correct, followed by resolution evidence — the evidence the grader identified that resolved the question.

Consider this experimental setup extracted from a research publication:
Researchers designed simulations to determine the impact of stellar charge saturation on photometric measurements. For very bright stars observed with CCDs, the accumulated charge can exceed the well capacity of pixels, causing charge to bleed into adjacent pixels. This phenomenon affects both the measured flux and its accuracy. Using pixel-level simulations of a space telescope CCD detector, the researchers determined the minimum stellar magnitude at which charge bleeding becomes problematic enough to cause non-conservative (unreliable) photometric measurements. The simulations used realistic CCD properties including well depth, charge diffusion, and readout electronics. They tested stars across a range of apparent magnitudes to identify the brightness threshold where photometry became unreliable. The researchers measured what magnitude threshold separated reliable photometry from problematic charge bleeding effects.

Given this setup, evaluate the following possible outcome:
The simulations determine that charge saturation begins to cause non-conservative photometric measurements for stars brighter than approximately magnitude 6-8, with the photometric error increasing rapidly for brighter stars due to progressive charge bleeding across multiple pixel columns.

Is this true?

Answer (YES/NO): YES